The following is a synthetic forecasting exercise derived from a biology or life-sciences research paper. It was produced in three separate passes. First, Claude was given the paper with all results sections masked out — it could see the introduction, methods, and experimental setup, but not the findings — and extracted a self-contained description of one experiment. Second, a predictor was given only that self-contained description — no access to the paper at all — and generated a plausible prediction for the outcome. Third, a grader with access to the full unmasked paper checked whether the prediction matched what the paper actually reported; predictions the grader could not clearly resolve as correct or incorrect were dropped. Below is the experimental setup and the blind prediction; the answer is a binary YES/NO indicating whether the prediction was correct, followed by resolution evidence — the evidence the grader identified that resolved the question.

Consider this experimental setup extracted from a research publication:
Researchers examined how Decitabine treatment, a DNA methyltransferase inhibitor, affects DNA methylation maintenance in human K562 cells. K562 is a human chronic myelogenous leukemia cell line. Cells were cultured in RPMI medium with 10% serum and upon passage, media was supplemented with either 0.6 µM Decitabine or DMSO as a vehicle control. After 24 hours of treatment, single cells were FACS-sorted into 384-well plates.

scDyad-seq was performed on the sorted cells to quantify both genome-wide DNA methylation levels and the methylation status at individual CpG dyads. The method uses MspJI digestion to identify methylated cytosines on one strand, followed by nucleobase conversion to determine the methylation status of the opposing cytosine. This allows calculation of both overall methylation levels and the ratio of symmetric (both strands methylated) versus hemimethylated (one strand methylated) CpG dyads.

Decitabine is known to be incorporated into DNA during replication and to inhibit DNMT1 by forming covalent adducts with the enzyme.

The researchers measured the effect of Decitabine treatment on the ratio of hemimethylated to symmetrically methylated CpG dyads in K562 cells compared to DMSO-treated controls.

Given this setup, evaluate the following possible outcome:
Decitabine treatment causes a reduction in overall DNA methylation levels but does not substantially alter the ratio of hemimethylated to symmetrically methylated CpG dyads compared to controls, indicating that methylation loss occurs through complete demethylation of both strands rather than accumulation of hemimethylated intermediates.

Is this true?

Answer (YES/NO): NO